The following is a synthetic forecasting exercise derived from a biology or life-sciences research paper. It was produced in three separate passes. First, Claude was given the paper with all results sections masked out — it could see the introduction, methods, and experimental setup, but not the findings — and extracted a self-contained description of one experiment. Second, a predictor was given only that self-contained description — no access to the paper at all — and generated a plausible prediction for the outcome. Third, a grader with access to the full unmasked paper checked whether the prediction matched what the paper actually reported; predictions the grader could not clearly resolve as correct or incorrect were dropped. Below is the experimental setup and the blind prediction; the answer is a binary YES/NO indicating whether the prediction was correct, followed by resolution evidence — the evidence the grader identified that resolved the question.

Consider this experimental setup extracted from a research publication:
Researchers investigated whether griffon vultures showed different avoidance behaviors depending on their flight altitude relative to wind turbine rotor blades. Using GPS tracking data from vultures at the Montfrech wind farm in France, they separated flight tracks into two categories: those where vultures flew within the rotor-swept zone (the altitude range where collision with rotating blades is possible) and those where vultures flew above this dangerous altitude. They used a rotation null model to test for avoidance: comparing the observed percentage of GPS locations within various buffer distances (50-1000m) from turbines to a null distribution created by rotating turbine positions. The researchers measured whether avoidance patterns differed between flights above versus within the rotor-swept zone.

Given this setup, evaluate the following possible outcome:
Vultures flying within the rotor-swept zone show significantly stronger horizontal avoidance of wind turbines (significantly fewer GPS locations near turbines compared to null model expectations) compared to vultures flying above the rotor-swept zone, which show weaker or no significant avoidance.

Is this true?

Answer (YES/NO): YES